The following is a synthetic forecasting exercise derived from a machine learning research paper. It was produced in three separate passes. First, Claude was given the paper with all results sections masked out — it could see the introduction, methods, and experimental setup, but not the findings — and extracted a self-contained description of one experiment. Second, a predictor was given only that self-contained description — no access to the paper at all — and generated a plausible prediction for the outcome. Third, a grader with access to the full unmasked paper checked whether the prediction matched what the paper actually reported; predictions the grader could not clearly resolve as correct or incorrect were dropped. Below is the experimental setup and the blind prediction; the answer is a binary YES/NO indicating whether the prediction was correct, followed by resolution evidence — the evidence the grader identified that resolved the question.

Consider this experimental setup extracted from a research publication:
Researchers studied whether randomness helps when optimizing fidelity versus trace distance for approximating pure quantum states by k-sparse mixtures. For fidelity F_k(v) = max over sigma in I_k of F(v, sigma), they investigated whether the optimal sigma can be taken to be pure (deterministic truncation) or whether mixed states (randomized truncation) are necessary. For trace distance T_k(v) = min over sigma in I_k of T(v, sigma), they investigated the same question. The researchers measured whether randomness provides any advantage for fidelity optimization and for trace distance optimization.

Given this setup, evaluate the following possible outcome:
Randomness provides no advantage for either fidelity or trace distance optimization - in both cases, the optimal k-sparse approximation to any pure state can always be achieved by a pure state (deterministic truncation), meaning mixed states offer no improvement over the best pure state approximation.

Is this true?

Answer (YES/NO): NO